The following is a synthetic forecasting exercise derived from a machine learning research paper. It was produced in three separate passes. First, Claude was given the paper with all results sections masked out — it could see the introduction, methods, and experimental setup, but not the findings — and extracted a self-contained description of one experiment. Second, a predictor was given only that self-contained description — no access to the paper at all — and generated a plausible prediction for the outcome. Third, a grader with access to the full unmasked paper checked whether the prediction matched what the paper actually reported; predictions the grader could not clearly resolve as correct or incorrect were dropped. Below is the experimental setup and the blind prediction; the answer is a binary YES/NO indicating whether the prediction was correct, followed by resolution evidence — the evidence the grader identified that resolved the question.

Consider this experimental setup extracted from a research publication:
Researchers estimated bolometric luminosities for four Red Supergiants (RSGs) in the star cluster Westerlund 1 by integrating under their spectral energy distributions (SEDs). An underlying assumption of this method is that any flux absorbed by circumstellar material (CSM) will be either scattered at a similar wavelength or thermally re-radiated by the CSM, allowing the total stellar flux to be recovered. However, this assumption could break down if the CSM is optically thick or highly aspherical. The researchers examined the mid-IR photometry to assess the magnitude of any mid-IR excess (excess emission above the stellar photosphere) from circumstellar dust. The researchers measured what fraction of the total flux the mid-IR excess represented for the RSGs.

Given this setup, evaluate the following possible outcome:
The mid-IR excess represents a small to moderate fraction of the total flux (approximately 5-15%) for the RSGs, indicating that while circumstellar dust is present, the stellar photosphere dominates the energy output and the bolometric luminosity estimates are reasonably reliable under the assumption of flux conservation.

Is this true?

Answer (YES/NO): YES